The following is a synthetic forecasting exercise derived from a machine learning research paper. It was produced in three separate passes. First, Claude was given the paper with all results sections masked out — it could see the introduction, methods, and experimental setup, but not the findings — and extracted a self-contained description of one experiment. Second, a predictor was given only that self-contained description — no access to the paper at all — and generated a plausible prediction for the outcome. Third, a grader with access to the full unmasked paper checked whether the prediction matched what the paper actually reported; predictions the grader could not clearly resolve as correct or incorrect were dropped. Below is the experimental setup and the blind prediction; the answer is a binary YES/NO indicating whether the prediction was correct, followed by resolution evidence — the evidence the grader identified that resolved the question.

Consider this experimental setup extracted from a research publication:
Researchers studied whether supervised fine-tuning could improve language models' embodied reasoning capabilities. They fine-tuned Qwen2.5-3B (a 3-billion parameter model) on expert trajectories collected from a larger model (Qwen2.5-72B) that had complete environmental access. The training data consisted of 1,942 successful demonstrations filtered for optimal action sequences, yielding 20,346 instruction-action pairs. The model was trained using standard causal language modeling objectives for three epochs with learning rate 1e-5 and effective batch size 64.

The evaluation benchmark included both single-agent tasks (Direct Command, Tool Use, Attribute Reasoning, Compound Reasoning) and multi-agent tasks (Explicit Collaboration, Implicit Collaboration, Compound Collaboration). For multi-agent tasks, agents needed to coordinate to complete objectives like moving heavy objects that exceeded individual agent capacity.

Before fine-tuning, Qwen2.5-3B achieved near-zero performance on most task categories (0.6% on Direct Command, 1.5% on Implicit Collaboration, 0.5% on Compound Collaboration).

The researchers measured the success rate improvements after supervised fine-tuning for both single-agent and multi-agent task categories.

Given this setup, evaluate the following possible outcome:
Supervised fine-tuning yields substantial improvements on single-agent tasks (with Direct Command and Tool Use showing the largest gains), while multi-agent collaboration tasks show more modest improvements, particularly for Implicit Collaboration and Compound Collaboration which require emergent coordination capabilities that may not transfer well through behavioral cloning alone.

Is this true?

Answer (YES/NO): YES